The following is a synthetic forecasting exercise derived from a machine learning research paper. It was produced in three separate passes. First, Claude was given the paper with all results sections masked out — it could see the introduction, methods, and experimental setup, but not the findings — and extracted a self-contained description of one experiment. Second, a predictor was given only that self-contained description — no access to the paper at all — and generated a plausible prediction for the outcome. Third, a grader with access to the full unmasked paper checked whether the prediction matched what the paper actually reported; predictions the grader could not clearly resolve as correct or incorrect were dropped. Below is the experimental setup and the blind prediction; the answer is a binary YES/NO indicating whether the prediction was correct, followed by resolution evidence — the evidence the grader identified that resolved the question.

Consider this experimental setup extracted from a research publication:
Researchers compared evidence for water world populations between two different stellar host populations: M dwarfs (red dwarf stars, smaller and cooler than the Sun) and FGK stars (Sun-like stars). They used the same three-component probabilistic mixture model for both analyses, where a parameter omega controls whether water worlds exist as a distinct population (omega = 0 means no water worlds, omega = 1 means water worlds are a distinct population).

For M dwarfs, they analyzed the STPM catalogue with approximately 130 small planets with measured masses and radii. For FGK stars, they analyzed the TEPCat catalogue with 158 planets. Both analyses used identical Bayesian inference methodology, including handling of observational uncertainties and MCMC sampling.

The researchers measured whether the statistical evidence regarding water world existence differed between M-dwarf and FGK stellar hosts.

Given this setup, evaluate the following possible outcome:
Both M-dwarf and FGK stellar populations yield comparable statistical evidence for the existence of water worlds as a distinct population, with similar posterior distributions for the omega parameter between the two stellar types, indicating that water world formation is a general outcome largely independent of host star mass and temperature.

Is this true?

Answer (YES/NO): NO